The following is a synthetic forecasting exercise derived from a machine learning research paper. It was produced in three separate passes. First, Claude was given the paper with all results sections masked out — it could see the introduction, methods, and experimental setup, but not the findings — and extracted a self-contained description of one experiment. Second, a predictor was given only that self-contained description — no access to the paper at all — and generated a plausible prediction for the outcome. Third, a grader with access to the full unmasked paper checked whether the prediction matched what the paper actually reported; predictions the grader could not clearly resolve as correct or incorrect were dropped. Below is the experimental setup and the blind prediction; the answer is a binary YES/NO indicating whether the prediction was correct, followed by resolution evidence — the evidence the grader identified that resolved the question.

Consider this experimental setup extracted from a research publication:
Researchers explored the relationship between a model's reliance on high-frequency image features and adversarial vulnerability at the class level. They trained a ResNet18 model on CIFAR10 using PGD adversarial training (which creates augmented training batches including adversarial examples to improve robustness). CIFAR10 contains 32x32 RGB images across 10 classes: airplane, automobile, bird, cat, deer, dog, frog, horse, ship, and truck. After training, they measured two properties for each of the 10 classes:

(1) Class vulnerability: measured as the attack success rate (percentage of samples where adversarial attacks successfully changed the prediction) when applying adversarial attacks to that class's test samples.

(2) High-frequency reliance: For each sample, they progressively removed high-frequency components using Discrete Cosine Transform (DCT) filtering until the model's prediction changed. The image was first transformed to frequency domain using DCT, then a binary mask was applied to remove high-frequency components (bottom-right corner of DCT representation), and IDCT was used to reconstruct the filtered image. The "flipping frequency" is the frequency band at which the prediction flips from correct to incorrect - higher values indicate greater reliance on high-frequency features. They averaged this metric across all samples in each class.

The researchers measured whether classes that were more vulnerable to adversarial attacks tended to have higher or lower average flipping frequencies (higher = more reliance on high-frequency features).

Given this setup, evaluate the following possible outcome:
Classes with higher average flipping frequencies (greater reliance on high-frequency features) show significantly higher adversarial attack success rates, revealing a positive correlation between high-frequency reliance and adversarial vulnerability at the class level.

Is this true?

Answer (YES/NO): YES